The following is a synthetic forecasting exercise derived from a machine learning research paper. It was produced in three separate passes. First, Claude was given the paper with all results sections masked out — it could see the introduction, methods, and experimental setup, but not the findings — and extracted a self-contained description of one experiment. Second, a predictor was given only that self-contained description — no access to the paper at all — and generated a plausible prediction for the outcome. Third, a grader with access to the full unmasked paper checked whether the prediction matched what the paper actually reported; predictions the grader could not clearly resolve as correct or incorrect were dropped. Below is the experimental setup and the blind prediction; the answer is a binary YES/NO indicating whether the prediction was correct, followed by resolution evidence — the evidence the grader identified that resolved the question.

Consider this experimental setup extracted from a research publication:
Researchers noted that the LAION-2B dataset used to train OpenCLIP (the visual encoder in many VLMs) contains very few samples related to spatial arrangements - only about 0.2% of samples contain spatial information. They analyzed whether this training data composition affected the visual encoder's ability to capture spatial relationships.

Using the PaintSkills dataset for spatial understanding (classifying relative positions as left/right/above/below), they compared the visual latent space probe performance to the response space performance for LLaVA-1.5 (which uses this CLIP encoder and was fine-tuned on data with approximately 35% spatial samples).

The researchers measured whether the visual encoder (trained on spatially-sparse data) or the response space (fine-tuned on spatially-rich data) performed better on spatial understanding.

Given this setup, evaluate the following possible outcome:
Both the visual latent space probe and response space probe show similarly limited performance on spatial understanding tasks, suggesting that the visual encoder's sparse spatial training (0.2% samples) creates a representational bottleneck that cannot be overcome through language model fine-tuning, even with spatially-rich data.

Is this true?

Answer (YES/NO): NO